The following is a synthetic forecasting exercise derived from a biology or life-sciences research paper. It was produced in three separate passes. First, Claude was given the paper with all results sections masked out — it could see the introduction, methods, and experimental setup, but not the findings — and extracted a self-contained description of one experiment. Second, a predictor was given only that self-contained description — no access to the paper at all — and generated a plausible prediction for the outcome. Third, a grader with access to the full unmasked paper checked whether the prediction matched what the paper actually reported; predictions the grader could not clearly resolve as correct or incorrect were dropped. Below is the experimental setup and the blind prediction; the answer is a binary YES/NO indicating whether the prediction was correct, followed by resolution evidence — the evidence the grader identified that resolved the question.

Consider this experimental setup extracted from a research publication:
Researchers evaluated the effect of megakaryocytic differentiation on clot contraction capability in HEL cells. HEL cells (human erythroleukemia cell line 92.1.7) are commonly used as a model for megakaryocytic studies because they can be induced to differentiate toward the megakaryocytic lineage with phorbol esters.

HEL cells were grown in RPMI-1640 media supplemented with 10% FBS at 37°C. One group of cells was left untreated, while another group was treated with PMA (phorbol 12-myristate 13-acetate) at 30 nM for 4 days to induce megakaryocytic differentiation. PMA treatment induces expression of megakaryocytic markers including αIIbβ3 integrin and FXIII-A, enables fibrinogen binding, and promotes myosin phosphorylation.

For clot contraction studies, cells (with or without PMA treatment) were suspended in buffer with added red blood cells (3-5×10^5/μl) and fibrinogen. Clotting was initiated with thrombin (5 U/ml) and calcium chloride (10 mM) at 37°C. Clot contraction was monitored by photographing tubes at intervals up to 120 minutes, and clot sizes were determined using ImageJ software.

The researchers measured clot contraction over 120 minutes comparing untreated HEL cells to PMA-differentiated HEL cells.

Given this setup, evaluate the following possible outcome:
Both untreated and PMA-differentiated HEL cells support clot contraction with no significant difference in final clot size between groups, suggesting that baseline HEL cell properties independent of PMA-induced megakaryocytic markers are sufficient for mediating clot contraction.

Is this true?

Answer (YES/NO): NO